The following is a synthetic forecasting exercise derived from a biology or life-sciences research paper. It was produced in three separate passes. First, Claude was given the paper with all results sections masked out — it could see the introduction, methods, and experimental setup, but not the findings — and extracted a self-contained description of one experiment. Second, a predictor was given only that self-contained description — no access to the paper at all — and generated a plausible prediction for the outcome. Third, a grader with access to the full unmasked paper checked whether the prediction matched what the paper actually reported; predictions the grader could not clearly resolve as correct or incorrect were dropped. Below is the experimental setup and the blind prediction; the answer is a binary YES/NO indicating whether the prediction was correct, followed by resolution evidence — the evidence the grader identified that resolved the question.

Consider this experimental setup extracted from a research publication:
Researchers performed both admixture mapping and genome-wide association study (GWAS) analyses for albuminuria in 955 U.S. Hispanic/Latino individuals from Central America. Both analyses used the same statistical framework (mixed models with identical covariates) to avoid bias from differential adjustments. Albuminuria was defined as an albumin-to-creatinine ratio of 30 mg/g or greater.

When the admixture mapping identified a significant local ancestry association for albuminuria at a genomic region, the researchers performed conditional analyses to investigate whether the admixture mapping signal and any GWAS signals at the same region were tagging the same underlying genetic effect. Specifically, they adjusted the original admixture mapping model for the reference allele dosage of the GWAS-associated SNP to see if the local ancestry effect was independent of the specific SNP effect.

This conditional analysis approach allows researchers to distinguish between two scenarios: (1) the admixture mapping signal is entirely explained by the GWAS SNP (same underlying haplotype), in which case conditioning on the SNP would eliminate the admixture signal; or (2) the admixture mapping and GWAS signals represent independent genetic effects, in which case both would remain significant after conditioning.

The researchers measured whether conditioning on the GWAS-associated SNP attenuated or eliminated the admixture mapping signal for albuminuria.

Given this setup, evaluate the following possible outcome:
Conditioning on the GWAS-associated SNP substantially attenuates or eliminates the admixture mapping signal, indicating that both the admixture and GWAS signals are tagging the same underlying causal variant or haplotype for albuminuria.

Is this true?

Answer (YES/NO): YES